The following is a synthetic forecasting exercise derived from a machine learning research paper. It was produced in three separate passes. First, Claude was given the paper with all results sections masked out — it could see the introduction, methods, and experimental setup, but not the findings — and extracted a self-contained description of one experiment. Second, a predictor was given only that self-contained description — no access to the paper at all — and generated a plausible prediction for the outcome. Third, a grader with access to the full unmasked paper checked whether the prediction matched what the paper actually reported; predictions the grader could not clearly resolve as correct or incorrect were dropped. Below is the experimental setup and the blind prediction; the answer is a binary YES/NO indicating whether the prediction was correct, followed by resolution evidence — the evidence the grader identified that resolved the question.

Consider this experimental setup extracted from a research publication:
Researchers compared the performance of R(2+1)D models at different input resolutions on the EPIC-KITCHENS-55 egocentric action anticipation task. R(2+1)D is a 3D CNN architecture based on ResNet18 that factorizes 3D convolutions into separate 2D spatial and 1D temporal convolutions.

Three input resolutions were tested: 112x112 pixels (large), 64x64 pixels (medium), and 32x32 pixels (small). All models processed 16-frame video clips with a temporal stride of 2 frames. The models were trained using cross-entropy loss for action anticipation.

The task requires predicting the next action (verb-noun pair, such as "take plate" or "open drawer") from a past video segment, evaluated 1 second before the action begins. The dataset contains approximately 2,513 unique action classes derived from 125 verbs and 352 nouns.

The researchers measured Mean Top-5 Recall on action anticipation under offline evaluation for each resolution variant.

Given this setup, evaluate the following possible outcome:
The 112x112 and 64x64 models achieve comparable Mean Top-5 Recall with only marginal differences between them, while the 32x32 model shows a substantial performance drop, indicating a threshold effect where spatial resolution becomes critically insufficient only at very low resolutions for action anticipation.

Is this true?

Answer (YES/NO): NO